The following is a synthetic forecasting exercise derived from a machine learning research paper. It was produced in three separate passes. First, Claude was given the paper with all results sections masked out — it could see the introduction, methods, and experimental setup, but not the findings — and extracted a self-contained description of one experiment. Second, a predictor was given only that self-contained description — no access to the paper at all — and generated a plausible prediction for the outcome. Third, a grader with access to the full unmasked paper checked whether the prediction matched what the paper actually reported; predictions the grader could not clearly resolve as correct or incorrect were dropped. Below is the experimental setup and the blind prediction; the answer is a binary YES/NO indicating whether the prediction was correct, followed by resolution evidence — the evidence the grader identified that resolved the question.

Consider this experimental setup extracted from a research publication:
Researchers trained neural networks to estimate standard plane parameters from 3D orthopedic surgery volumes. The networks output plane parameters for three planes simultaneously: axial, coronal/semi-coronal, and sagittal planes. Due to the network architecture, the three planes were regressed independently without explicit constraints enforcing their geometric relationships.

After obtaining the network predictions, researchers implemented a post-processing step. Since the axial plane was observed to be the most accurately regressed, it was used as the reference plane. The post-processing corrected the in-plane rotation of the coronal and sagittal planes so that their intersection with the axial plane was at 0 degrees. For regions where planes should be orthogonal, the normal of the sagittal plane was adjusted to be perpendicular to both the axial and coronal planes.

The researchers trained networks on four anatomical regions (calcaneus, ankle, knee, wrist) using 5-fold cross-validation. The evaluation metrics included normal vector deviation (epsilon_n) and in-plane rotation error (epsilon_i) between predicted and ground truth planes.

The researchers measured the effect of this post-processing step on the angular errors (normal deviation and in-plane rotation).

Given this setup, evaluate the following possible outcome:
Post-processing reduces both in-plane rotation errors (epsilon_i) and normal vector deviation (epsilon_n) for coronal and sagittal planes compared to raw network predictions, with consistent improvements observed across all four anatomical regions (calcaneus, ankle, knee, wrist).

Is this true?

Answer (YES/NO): YES